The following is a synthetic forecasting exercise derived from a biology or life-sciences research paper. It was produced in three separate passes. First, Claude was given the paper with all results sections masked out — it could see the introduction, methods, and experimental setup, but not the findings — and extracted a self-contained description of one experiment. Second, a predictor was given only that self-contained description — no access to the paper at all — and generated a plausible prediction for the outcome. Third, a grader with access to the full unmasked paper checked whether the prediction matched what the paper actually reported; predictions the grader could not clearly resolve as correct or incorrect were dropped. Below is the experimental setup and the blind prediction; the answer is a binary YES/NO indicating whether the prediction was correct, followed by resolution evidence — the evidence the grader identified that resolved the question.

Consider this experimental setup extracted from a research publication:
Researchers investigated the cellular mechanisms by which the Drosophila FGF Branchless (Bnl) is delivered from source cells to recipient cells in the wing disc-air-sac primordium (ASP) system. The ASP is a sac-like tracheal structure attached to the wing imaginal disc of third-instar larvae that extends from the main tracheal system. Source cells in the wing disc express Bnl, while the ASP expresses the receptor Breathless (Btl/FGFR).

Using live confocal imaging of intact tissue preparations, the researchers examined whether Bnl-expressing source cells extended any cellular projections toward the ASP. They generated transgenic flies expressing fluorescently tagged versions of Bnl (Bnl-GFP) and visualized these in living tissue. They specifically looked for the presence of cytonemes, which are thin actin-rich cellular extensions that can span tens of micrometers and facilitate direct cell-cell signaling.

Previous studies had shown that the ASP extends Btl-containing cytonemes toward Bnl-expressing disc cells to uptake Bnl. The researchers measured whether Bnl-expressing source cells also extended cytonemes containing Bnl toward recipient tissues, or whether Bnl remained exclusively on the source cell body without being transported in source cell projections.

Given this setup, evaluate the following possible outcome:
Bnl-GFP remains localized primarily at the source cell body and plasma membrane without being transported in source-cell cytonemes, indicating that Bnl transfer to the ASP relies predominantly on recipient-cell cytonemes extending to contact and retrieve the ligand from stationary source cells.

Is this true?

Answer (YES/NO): NO